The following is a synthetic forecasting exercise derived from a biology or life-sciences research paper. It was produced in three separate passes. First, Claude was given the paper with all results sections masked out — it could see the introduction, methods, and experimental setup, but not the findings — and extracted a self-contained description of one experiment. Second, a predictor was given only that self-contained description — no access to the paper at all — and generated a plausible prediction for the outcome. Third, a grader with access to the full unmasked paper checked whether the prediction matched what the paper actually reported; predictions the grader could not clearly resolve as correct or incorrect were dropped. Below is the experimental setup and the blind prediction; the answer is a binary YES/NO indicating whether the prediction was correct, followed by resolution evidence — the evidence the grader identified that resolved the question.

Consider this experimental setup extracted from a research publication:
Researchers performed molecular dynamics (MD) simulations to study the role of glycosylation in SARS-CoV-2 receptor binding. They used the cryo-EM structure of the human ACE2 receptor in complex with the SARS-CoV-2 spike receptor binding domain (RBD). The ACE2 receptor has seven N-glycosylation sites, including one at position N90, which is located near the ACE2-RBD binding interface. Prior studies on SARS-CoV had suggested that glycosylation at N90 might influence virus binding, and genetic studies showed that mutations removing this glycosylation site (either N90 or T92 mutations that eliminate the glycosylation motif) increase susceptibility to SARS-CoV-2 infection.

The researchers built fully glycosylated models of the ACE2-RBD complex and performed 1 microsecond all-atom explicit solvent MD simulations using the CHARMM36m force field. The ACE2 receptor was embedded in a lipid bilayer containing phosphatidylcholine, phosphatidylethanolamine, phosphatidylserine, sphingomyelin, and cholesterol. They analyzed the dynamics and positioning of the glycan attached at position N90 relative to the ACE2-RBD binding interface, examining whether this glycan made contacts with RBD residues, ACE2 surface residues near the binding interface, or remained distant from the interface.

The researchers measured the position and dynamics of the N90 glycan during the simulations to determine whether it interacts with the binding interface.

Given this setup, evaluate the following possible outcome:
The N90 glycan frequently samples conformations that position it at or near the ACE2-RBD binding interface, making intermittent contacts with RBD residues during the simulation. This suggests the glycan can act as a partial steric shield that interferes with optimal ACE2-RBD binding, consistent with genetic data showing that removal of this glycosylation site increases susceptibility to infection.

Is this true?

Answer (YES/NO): YES